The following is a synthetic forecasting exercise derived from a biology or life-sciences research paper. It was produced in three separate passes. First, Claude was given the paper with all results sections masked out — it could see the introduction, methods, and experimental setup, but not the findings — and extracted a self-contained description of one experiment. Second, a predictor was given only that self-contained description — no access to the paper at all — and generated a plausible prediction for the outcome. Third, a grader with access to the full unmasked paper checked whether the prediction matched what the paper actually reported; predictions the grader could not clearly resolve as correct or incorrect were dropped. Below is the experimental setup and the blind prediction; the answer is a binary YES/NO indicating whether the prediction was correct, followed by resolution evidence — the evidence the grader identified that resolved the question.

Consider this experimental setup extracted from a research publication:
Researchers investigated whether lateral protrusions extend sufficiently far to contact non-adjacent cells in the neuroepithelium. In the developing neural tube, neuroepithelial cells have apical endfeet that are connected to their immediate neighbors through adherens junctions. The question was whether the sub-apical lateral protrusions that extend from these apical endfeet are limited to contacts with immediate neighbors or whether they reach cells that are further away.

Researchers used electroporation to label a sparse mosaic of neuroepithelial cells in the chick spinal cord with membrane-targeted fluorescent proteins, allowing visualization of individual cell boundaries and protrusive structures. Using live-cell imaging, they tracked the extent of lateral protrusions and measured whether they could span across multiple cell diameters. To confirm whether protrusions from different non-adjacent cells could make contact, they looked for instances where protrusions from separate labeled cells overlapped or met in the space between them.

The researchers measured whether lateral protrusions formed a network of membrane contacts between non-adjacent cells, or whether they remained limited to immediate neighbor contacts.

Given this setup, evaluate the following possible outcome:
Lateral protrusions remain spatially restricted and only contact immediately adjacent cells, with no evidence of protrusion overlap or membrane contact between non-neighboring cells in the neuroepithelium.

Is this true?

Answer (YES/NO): NO